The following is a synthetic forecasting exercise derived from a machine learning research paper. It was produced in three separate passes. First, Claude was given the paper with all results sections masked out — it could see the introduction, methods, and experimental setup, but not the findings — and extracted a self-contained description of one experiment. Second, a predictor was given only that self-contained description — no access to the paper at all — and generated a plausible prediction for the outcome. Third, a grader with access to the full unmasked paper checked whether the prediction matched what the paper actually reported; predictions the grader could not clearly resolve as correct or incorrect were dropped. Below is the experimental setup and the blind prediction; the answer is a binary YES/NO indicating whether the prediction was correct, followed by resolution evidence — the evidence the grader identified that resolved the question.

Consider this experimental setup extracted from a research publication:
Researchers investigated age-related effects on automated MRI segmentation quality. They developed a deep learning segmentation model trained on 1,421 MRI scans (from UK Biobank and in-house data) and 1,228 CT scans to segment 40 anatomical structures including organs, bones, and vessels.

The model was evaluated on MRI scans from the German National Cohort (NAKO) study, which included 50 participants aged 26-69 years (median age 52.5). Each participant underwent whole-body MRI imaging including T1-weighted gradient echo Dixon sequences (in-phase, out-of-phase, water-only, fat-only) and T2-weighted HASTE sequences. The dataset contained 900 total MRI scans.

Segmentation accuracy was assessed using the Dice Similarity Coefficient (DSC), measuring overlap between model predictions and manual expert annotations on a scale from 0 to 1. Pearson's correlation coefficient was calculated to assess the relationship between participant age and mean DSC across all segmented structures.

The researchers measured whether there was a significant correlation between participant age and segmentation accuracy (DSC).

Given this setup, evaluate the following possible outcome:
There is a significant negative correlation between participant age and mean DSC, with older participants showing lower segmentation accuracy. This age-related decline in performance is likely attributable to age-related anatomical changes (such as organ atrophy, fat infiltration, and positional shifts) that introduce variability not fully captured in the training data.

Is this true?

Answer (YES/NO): NO